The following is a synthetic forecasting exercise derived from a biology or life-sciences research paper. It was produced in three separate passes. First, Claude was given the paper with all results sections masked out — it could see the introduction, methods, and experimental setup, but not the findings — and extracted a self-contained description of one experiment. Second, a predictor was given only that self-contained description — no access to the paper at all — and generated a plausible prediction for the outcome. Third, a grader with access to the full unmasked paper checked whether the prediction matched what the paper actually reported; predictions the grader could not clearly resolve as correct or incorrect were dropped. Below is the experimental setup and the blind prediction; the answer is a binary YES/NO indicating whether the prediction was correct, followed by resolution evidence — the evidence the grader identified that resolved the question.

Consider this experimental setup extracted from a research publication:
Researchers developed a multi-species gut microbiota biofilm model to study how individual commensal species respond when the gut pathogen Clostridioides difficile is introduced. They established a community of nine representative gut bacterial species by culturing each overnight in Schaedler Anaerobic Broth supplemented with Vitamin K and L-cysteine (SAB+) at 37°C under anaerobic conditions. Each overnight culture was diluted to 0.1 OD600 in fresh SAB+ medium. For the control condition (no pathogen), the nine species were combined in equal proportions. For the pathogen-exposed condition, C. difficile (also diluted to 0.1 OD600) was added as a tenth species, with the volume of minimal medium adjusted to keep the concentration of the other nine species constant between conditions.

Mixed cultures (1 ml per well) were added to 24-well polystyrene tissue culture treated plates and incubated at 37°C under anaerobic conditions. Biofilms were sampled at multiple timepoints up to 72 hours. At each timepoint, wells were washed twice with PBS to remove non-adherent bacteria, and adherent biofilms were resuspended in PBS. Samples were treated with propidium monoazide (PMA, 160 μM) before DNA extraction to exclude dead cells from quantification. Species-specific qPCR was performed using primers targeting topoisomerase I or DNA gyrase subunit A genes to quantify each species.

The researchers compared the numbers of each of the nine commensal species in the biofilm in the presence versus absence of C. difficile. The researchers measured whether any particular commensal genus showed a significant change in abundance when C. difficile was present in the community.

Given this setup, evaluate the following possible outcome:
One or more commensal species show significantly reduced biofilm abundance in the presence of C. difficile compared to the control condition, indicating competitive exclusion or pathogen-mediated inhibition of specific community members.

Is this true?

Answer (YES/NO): NO